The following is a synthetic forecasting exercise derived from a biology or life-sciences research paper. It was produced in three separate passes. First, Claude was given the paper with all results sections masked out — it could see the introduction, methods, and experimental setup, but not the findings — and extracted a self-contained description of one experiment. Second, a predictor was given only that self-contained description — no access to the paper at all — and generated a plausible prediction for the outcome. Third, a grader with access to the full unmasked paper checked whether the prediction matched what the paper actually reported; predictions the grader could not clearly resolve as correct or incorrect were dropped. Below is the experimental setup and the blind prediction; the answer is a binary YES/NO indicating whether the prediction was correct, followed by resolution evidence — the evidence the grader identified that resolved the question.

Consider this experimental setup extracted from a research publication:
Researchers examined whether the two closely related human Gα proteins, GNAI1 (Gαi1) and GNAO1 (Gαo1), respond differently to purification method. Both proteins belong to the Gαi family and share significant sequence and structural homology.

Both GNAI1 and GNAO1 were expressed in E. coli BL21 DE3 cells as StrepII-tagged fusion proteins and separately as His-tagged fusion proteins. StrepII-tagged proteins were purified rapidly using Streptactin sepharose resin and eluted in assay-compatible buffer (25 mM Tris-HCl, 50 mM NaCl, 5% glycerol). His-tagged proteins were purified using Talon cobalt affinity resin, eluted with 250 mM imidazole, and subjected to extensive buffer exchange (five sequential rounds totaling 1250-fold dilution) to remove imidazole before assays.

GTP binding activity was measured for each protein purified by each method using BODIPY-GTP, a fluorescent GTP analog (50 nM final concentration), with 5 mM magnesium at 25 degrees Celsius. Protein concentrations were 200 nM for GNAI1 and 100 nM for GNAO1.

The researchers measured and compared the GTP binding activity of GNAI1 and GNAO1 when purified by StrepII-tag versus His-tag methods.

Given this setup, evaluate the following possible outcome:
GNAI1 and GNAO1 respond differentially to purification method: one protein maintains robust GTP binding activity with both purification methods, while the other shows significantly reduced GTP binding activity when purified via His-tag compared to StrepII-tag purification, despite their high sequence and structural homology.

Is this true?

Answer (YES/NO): NO